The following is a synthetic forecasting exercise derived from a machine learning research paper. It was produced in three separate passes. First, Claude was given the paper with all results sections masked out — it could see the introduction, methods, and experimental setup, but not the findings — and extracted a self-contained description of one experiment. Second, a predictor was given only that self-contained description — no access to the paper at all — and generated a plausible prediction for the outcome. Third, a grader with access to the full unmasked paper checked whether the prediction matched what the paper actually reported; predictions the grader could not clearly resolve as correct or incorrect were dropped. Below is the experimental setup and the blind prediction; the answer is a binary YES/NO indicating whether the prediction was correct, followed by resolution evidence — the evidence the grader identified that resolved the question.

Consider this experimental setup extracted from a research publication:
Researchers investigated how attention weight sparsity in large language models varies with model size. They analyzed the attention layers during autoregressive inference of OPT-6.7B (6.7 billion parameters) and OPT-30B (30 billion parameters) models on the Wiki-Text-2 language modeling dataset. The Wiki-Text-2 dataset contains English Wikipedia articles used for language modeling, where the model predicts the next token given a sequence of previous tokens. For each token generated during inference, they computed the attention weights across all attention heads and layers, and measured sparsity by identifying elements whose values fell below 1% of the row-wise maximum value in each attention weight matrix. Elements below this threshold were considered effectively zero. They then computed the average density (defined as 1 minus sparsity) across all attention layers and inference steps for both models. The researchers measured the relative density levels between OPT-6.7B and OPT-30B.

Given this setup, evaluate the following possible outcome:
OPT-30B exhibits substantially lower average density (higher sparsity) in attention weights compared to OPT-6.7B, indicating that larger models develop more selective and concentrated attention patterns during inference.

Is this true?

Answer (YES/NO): YES